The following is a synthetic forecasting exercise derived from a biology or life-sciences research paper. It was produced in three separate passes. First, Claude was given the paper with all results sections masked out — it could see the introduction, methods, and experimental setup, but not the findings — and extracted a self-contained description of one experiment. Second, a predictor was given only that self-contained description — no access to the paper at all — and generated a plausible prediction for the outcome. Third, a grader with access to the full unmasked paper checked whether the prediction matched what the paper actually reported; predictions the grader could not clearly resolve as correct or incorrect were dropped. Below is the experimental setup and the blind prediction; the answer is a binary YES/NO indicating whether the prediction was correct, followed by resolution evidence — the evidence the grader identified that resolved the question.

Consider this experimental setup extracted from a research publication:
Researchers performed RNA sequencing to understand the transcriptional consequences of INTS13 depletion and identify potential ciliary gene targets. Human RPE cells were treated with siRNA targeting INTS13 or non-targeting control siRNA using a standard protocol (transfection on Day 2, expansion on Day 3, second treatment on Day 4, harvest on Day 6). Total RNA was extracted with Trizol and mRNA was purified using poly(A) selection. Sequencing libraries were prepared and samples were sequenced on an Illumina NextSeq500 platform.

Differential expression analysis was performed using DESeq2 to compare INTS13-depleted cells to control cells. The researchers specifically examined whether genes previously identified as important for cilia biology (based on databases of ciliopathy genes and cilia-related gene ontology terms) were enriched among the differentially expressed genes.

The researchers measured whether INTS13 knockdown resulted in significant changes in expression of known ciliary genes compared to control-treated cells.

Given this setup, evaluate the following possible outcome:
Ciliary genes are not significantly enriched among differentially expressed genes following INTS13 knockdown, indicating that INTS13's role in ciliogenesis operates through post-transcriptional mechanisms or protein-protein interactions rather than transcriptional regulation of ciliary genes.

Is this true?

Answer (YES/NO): NO